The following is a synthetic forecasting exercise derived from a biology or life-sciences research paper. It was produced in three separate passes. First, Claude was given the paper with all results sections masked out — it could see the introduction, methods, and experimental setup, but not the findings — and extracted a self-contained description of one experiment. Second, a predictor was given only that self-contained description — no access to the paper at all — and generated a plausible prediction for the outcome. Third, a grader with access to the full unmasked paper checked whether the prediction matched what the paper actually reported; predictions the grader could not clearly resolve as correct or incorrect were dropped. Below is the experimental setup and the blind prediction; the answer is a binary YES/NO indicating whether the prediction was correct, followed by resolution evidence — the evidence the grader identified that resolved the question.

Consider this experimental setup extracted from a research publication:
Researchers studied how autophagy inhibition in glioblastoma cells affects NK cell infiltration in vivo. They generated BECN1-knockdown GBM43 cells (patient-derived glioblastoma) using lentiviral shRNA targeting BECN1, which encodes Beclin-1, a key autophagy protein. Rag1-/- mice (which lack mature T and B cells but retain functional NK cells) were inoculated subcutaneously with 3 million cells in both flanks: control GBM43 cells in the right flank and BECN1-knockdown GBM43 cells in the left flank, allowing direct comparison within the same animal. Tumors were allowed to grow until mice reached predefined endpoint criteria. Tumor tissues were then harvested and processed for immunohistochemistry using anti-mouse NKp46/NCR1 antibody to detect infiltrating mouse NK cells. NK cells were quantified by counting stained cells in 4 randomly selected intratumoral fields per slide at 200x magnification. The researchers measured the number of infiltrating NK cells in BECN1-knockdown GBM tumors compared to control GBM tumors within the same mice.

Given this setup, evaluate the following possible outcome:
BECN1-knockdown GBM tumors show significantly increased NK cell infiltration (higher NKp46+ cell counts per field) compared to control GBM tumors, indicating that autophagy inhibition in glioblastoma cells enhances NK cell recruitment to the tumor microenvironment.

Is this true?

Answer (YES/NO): YES